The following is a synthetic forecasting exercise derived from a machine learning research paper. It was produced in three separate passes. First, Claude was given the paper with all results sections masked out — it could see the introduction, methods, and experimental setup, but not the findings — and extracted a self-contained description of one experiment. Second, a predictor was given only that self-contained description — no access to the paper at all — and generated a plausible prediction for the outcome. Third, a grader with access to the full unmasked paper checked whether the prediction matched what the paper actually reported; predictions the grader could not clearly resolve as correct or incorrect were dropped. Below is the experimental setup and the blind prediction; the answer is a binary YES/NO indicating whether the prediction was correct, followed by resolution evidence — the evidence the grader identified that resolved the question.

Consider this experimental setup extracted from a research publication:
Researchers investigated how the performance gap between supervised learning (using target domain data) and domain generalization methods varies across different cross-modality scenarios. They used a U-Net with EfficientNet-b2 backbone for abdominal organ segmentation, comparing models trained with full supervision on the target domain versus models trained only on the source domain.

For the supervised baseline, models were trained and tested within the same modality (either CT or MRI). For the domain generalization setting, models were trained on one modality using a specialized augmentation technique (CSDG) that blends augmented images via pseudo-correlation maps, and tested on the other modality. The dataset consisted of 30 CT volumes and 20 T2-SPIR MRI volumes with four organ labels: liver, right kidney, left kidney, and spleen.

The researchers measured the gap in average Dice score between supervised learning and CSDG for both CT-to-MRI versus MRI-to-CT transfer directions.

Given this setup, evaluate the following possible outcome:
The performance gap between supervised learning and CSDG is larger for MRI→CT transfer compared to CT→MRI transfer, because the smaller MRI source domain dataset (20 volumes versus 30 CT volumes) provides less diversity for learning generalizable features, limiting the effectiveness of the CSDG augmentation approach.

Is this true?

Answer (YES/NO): YES